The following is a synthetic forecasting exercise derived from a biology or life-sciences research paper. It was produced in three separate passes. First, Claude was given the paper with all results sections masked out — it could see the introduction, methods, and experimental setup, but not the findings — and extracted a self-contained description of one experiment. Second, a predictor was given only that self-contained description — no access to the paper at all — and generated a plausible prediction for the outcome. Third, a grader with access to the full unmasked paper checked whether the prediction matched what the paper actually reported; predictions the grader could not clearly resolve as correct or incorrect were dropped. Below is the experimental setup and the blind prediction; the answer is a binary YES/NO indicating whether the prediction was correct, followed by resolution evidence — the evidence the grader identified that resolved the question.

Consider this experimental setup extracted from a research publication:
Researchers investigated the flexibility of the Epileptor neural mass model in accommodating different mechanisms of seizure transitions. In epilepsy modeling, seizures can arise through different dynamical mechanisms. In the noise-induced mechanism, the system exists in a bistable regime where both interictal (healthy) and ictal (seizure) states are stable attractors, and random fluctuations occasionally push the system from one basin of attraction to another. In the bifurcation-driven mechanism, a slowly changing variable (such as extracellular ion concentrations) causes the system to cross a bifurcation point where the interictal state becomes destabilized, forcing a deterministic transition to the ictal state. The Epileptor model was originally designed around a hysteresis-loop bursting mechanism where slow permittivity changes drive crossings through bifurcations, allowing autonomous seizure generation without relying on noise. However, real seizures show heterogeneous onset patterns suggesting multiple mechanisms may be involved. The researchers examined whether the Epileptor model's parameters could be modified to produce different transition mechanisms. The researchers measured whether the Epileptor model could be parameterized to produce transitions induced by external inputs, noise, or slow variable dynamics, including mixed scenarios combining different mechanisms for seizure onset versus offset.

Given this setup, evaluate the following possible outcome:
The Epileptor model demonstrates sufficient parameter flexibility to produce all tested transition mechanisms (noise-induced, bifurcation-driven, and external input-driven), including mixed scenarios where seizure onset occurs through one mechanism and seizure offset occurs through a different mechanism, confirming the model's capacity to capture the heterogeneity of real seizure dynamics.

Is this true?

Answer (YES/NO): YES